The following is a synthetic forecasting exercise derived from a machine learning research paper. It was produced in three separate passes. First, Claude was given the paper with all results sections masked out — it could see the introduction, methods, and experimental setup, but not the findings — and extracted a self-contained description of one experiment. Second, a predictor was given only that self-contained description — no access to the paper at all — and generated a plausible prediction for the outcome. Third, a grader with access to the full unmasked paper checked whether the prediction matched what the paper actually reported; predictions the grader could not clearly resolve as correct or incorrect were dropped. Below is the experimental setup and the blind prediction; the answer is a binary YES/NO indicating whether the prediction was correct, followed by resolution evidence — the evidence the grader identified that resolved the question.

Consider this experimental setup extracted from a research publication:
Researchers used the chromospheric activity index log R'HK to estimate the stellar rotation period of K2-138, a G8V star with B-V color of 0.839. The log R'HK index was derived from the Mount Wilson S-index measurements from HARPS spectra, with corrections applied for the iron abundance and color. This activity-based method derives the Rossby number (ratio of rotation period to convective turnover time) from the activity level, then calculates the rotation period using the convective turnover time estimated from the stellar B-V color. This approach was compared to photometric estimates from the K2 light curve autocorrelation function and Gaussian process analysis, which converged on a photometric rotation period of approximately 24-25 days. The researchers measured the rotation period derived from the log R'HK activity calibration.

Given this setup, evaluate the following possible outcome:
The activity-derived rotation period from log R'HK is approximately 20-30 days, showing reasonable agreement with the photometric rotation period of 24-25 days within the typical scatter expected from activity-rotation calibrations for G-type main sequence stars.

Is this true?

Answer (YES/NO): NO